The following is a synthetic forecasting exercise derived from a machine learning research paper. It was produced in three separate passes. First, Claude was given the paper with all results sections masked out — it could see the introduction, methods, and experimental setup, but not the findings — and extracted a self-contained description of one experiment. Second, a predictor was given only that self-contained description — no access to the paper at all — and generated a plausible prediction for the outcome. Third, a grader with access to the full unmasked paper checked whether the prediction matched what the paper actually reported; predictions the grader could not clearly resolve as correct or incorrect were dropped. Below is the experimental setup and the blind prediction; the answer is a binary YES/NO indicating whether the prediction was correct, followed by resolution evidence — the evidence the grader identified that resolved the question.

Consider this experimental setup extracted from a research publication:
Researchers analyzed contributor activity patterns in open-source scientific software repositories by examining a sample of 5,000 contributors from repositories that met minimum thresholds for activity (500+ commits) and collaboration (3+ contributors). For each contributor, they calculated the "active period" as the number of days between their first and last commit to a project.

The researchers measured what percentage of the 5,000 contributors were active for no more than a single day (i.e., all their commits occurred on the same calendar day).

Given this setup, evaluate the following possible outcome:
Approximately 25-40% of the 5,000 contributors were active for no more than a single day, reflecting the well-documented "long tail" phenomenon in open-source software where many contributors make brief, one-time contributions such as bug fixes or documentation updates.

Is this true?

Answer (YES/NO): YES